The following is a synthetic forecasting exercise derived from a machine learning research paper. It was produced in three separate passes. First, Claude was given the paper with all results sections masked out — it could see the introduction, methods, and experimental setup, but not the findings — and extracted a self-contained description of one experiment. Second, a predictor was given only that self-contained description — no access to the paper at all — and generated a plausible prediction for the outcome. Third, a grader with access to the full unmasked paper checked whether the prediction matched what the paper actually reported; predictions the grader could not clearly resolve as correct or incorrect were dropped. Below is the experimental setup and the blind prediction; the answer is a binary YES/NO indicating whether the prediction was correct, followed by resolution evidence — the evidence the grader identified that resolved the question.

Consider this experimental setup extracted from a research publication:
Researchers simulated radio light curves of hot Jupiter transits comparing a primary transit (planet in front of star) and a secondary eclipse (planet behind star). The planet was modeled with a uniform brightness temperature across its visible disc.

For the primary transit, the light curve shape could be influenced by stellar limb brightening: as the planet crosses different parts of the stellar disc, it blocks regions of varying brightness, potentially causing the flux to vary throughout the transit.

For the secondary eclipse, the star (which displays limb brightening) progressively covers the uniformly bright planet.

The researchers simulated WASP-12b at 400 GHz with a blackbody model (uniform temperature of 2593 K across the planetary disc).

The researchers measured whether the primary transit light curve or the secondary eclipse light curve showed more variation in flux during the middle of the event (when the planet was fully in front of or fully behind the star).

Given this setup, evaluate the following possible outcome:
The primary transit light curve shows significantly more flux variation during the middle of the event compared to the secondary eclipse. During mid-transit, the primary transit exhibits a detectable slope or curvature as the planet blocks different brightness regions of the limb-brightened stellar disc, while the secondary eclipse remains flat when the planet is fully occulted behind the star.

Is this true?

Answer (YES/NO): YES